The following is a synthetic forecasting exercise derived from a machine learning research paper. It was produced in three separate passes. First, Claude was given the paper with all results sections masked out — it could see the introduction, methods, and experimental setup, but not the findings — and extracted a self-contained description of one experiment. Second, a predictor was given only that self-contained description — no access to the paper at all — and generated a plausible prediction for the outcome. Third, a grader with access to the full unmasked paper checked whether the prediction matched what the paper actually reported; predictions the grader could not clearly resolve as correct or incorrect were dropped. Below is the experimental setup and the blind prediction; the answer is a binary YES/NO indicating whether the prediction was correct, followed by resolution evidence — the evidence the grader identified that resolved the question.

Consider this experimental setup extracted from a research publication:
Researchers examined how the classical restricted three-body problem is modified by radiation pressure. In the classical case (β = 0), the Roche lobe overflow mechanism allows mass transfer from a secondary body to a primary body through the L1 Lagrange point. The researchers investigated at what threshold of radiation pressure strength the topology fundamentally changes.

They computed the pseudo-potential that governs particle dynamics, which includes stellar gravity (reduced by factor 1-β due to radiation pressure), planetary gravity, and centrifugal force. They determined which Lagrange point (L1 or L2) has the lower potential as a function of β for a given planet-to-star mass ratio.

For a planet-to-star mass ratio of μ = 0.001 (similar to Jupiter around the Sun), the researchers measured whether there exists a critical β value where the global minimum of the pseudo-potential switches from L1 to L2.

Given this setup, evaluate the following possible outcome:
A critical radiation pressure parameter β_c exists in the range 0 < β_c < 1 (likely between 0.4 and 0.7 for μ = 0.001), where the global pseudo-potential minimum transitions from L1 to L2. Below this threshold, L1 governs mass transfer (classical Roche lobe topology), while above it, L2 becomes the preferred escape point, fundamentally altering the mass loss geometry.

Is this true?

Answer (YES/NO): NO